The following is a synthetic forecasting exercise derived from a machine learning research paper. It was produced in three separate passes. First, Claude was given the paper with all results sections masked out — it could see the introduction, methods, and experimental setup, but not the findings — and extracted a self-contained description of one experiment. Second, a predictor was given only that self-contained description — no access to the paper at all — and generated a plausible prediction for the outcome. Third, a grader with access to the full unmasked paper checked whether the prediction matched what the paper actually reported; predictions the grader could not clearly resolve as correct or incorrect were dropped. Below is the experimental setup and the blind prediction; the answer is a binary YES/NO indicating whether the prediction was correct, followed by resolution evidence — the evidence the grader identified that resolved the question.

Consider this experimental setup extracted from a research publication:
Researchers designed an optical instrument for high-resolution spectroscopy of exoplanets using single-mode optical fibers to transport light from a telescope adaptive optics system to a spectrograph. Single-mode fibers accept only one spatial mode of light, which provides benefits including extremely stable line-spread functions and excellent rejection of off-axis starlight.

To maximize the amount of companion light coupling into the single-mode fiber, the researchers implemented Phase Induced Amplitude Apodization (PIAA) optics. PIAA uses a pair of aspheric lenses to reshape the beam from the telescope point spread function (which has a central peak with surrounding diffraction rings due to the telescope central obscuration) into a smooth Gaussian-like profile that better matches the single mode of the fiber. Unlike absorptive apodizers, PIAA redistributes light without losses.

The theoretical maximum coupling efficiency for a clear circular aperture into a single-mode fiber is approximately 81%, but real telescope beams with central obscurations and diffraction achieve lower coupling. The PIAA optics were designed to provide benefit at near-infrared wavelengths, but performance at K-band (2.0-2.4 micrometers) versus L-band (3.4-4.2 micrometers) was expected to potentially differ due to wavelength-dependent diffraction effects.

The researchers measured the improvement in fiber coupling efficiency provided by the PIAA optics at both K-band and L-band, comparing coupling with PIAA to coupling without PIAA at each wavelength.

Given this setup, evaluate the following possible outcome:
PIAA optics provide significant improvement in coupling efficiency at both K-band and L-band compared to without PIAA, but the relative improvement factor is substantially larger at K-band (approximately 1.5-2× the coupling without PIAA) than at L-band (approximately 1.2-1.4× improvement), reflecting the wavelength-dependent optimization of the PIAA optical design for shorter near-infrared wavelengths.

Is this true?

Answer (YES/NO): NO